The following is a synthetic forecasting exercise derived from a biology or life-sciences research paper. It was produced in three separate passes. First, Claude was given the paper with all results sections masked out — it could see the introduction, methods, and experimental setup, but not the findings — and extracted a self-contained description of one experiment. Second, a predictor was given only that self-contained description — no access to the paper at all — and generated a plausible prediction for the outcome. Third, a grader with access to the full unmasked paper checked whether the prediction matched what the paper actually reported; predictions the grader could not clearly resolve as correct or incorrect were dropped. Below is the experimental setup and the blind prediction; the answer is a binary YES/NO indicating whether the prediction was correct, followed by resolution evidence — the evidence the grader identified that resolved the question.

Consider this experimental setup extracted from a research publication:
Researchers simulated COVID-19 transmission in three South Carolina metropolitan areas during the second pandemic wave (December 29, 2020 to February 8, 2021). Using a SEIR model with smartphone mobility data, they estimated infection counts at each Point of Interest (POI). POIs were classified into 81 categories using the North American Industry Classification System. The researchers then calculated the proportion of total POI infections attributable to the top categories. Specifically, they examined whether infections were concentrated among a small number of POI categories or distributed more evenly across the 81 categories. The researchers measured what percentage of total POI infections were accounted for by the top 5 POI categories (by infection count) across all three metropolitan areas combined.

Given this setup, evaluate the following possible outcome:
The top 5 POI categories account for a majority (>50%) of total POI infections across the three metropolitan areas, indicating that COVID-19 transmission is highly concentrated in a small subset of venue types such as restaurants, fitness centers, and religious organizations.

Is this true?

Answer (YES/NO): YES